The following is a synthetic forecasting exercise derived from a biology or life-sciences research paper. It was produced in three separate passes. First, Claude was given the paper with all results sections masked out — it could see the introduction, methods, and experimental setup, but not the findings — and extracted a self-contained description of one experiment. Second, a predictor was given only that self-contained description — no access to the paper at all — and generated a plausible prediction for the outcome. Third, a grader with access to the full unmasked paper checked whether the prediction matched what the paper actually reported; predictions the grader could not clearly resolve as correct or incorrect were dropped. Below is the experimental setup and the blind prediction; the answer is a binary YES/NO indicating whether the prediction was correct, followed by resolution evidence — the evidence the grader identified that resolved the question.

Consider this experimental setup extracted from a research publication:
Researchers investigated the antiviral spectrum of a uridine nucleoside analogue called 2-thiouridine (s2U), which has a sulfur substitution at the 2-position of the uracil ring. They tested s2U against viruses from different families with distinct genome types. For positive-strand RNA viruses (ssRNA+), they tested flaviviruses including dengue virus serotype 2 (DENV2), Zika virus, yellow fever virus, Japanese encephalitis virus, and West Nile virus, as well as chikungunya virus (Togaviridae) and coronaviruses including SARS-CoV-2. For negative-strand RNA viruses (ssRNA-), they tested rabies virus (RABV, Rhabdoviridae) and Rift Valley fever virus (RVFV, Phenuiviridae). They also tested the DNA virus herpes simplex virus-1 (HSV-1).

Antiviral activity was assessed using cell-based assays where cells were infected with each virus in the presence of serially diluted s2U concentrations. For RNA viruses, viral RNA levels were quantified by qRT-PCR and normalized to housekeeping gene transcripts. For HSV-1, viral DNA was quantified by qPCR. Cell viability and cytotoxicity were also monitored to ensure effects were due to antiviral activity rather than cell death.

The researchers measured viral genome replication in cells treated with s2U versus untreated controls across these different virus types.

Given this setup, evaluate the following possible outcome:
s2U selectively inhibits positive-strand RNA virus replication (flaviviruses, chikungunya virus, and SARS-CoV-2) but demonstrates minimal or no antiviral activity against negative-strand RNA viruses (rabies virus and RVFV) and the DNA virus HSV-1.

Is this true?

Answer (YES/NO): YES